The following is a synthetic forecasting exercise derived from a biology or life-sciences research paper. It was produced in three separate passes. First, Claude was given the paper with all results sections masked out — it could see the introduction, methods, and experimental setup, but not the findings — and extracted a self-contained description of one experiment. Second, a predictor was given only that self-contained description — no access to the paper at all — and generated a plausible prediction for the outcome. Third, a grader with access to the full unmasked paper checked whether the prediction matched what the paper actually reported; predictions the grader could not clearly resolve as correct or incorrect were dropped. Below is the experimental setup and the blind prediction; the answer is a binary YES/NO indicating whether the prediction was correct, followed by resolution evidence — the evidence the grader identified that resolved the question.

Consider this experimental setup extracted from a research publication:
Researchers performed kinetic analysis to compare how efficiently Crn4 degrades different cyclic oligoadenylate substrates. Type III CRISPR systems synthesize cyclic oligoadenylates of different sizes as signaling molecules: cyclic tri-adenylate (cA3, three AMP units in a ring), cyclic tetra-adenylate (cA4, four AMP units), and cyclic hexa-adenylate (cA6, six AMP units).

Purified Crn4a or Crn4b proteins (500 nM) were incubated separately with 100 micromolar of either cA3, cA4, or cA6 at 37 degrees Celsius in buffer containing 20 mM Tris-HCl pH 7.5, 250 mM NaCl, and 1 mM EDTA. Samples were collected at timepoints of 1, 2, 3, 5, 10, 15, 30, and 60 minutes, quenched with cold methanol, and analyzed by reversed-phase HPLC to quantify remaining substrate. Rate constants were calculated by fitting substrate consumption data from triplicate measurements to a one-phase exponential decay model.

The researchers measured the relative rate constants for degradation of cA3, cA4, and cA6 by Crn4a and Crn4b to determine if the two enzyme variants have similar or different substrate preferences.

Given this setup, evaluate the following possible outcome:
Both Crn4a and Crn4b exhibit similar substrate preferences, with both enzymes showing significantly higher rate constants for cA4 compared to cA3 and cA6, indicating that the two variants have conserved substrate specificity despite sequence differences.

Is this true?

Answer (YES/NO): NO